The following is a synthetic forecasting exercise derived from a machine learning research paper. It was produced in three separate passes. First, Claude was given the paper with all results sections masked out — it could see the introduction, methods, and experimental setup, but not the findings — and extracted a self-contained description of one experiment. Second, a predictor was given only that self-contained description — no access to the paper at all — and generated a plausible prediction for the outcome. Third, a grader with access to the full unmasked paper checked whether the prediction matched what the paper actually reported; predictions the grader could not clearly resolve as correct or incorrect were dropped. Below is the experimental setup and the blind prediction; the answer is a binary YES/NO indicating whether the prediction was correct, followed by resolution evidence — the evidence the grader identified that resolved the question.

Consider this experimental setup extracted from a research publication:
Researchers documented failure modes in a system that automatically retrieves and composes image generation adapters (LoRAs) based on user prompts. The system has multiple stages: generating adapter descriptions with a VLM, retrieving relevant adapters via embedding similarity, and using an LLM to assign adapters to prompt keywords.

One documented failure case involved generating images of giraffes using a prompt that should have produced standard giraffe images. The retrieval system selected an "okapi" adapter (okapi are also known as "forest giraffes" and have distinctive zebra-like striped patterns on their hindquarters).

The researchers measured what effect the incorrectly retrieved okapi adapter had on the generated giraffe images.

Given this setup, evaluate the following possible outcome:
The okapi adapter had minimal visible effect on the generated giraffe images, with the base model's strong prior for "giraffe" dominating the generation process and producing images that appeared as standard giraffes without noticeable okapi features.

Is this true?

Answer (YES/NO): NO